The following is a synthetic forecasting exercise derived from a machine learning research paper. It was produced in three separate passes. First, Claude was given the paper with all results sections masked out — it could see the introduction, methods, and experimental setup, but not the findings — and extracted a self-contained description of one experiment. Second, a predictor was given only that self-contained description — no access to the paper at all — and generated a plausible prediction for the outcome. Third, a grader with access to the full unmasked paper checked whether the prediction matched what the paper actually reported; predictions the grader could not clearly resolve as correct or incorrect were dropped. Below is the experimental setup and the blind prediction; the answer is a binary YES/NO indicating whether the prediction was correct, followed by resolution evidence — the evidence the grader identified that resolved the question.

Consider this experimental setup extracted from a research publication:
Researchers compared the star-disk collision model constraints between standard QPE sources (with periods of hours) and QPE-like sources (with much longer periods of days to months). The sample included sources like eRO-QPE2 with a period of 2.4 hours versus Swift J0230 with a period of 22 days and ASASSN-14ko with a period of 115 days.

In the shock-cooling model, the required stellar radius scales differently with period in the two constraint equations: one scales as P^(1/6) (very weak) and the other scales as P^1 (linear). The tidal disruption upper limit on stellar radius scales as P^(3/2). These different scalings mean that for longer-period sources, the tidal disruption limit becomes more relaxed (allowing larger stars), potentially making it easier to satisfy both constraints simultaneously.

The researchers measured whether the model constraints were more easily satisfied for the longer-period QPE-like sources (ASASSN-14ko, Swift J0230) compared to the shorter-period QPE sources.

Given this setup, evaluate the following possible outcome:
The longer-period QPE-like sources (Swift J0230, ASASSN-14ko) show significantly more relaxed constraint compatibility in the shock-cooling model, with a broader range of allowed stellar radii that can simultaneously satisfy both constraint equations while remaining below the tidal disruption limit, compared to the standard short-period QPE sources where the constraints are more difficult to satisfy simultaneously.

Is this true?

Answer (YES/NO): NO